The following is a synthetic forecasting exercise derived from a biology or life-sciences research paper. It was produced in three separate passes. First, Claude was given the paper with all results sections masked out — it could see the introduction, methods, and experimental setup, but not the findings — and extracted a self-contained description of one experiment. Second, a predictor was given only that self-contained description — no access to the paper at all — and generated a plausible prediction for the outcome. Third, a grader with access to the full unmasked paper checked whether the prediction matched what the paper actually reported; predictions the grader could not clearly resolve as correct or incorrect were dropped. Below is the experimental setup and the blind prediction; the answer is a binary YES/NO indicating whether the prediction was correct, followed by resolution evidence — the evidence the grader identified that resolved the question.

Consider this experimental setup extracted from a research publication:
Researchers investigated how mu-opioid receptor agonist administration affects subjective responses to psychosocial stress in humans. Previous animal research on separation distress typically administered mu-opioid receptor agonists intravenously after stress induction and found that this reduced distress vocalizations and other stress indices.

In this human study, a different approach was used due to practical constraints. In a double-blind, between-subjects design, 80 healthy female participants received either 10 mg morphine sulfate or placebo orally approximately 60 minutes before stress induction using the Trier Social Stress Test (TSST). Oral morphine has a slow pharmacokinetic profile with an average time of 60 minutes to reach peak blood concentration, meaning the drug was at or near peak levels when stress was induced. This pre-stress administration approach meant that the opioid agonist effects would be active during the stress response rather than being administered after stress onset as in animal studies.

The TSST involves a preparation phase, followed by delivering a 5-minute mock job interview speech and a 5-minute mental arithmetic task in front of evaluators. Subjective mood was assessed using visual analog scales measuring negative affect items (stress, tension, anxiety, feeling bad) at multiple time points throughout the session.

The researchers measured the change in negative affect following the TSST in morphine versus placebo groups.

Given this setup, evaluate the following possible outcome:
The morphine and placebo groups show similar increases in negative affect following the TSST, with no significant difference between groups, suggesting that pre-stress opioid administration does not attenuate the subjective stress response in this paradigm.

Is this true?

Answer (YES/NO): NO